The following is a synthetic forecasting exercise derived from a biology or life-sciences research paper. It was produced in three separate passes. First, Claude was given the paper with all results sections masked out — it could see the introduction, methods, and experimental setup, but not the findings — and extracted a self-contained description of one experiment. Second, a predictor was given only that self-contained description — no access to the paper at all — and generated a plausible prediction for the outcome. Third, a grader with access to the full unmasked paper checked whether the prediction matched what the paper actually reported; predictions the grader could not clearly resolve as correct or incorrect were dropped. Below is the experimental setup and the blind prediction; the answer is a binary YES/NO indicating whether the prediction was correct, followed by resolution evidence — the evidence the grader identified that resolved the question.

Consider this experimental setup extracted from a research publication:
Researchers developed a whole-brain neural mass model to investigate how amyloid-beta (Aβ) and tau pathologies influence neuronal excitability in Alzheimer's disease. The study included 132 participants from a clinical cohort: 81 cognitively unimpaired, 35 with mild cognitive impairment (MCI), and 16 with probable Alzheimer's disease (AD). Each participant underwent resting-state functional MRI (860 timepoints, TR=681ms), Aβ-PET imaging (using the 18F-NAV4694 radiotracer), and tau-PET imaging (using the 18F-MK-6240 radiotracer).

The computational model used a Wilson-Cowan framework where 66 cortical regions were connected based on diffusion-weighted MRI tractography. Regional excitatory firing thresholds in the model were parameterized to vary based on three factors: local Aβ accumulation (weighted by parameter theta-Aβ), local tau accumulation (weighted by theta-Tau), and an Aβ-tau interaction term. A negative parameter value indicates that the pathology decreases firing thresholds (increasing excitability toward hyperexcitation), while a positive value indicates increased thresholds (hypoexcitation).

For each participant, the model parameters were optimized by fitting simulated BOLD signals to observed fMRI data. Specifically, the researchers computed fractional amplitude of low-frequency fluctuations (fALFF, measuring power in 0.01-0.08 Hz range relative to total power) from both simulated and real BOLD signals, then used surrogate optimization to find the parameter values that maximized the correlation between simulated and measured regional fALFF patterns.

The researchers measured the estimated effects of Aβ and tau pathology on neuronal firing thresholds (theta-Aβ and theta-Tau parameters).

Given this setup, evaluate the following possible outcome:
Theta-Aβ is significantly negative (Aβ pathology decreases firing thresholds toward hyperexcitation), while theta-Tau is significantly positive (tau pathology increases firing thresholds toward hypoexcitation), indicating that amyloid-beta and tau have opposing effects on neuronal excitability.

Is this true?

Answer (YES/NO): NO